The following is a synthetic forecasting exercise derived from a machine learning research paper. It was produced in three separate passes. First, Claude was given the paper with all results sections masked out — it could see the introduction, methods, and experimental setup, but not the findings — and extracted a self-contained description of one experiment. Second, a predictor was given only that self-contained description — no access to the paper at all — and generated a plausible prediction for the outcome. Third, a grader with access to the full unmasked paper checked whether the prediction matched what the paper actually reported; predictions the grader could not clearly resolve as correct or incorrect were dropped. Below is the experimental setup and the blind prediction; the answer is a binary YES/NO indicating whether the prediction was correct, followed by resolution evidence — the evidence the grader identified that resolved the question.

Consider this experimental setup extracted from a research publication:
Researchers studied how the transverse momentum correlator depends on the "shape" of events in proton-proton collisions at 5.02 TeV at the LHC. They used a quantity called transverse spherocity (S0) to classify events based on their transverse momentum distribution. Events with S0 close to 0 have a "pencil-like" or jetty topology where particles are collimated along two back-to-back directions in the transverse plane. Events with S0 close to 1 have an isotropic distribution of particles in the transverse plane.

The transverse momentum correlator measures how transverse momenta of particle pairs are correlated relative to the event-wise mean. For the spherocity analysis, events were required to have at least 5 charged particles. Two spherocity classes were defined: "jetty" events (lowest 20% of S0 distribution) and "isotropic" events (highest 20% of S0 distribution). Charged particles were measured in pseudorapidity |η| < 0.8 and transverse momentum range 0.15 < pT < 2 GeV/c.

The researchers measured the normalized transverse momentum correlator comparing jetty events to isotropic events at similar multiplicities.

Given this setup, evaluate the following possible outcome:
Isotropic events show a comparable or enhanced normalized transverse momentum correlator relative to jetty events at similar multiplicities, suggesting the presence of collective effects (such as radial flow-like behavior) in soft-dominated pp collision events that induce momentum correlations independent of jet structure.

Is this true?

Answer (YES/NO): NO